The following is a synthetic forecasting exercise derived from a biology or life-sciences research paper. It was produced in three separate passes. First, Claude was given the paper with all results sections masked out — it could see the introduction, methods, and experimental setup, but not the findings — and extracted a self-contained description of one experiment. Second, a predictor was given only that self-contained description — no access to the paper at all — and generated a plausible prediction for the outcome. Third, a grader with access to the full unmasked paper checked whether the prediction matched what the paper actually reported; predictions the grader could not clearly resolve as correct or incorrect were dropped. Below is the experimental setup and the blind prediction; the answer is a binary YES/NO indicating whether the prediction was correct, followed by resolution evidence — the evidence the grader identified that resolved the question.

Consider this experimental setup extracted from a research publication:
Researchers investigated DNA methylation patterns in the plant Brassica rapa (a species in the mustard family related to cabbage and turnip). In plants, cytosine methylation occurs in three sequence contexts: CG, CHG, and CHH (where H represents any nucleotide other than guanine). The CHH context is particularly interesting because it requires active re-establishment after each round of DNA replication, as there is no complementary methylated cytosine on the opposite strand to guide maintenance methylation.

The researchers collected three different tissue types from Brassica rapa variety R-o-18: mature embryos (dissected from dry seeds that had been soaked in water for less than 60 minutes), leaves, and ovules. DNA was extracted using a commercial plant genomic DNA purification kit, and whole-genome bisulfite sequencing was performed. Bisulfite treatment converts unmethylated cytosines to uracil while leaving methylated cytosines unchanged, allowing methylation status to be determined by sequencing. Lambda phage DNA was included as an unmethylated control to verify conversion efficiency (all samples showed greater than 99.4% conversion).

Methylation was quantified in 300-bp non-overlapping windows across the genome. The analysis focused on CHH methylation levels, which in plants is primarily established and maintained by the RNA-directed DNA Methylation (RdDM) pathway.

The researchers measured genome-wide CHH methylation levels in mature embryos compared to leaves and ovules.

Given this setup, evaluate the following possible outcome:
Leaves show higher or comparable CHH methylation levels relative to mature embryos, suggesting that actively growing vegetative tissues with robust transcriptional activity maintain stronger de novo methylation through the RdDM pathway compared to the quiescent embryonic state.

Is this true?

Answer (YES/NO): NO